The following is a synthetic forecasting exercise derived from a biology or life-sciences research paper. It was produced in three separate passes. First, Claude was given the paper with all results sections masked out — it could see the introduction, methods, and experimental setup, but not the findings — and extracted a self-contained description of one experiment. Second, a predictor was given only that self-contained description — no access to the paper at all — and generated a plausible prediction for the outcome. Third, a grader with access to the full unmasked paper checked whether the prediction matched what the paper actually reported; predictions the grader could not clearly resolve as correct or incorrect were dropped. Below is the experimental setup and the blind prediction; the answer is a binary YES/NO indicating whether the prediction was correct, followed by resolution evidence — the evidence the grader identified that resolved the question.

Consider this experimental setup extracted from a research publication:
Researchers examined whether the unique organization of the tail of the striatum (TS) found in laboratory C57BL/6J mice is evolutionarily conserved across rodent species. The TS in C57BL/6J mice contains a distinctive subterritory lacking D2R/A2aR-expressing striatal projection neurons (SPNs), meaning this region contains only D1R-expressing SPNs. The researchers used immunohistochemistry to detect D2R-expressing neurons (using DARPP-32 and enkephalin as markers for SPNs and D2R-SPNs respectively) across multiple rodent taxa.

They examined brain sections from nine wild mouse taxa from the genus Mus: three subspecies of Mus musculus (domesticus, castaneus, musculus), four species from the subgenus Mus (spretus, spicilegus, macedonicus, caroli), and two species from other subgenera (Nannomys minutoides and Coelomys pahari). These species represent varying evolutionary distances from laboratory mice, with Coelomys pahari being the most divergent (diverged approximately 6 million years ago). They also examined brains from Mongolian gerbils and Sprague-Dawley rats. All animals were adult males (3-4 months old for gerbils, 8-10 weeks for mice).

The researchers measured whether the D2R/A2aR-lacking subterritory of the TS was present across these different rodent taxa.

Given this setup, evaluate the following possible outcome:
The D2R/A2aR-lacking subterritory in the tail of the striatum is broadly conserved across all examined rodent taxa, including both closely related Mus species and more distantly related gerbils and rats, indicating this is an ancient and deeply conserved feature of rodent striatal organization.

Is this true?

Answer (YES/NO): YES